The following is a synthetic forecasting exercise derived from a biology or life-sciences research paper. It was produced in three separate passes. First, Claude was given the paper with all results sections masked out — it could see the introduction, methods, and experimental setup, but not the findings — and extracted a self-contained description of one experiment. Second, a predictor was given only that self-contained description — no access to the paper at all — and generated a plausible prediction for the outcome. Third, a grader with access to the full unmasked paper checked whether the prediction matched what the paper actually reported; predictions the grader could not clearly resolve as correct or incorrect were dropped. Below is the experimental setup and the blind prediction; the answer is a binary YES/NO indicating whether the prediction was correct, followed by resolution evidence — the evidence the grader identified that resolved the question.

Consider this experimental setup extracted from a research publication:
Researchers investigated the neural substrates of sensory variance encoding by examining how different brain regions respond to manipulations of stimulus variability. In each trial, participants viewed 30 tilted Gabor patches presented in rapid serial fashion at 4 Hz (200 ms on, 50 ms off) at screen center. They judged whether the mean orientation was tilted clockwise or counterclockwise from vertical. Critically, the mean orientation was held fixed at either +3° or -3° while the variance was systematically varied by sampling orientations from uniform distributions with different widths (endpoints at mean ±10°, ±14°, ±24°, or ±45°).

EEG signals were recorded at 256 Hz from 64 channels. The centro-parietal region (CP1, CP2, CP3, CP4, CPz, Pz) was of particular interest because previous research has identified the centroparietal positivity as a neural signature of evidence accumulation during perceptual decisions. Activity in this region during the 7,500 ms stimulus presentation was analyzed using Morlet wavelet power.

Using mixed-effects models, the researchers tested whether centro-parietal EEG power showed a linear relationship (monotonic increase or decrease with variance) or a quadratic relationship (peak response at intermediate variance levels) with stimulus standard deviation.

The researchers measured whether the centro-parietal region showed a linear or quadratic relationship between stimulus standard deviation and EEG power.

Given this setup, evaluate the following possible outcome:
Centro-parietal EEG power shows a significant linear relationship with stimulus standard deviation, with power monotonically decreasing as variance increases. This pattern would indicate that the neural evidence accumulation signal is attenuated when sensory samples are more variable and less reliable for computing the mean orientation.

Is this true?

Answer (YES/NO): YES